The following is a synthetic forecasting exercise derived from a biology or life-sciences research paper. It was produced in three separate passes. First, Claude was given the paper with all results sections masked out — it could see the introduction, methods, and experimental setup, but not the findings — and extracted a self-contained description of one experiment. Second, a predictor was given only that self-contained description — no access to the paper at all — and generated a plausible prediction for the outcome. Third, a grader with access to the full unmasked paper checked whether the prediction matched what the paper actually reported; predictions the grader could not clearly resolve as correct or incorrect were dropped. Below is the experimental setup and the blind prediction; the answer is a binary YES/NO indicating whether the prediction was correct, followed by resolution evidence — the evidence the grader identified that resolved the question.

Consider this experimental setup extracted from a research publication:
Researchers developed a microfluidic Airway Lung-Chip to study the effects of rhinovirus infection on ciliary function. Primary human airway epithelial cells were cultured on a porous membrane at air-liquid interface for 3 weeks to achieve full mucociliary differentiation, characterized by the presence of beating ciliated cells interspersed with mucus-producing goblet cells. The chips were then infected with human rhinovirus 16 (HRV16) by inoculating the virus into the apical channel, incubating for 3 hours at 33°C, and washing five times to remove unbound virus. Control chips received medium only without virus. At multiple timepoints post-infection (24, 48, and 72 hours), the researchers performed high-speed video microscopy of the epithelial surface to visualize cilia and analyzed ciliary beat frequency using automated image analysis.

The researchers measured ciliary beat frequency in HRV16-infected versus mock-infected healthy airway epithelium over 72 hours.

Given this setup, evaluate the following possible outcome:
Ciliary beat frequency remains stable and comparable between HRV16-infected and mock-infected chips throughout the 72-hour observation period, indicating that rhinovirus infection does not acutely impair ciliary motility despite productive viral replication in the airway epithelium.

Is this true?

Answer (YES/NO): NO